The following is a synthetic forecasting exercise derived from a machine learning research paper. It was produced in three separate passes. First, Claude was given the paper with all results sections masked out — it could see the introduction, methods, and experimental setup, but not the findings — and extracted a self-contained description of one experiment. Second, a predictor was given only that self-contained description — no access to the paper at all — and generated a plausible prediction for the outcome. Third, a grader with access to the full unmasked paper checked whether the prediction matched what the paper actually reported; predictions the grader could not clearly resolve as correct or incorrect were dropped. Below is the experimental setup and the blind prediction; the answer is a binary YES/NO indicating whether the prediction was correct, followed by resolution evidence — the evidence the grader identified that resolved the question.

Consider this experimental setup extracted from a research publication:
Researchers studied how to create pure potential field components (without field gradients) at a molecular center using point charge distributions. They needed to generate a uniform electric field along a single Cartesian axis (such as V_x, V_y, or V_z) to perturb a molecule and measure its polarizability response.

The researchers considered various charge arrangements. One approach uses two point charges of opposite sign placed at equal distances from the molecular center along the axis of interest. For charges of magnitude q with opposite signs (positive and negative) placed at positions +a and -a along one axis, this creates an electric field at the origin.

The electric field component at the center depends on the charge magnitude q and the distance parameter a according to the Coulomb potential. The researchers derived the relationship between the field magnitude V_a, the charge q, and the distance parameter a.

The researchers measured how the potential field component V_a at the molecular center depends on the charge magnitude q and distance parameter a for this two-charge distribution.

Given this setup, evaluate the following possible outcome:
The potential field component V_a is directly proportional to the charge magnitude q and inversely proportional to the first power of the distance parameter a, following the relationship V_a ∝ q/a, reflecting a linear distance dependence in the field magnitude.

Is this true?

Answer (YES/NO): NO